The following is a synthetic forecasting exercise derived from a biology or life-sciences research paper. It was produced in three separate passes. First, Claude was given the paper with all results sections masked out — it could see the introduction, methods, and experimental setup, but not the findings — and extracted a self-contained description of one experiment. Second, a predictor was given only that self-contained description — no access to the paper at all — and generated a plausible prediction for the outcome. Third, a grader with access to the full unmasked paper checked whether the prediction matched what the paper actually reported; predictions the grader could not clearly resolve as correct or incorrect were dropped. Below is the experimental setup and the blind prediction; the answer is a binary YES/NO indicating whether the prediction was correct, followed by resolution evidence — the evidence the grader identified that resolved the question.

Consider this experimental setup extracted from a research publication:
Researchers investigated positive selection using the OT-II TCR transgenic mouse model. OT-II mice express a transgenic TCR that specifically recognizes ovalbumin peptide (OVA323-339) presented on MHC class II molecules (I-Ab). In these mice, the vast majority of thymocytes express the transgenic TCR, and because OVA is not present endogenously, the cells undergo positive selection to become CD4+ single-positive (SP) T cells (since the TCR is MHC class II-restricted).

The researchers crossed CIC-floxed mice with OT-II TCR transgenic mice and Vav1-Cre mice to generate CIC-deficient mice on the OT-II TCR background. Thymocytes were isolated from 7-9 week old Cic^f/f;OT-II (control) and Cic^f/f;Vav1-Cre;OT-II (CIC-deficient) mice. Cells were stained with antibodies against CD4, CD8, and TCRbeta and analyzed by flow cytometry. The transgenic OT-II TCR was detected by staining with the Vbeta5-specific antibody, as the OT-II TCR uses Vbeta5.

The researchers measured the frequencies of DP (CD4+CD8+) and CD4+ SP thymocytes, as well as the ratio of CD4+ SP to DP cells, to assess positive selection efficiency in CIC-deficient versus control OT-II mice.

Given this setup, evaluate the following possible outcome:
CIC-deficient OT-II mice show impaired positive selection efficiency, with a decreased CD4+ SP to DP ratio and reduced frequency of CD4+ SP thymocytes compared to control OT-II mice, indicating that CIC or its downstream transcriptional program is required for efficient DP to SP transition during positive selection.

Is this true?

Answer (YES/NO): YES